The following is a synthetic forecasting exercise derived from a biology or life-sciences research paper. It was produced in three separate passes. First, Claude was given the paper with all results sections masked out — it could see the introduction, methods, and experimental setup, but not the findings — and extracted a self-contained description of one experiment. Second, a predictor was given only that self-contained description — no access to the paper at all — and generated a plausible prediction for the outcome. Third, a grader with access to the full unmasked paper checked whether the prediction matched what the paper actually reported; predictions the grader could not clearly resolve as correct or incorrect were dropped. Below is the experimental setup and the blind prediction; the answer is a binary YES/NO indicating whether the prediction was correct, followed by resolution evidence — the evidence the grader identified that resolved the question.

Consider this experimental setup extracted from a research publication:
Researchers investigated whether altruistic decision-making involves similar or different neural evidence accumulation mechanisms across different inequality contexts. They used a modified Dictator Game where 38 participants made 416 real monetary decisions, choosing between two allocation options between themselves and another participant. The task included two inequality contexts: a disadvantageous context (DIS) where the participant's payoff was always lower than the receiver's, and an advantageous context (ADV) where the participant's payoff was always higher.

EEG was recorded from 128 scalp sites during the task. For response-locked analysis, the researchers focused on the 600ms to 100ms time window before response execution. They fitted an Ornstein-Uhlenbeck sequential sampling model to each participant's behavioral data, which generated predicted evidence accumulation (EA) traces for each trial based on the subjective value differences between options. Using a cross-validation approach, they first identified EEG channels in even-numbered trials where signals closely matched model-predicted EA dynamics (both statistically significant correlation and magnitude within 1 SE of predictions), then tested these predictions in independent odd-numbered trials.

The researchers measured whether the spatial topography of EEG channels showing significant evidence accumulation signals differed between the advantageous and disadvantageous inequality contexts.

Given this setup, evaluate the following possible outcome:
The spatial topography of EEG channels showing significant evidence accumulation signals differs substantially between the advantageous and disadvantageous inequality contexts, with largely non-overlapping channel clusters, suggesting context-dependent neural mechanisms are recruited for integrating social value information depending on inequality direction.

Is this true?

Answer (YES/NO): NO